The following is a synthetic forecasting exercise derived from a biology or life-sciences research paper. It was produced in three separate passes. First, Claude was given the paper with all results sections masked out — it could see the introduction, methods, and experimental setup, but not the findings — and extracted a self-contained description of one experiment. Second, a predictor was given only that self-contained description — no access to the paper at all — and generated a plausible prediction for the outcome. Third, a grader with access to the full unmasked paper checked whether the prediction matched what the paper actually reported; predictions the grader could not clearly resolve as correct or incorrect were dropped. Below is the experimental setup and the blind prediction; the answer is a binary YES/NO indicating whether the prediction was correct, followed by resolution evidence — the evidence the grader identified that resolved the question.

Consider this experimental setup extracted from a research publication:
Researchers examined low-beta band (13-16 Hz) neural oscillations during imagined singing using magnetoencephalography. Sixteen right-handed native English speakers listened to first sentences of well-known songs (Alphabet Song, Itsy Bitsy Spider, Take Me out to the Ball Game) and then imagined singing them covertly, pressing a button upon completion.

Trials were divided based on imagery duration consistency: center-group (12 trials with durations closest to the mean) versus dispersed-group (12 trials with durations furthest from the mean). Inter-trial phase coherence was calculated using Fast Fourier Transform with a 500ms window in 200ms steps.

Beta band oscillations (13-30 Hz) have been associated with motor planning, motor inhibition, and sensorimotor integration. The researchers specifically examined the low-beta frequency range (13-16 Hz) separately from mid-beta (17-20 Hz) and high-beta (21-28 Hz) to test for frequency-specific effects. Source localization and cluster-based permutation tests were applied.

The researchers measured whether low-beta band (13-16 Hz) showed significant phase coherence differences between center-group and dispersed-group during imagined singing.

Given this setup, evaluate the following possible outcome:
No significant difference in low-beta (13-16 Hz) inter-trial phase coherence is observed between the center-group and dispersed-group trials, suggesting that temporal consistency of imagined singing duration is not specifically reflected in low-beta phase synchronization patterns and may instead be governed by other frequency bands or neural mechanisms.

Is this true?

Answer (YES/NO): NO